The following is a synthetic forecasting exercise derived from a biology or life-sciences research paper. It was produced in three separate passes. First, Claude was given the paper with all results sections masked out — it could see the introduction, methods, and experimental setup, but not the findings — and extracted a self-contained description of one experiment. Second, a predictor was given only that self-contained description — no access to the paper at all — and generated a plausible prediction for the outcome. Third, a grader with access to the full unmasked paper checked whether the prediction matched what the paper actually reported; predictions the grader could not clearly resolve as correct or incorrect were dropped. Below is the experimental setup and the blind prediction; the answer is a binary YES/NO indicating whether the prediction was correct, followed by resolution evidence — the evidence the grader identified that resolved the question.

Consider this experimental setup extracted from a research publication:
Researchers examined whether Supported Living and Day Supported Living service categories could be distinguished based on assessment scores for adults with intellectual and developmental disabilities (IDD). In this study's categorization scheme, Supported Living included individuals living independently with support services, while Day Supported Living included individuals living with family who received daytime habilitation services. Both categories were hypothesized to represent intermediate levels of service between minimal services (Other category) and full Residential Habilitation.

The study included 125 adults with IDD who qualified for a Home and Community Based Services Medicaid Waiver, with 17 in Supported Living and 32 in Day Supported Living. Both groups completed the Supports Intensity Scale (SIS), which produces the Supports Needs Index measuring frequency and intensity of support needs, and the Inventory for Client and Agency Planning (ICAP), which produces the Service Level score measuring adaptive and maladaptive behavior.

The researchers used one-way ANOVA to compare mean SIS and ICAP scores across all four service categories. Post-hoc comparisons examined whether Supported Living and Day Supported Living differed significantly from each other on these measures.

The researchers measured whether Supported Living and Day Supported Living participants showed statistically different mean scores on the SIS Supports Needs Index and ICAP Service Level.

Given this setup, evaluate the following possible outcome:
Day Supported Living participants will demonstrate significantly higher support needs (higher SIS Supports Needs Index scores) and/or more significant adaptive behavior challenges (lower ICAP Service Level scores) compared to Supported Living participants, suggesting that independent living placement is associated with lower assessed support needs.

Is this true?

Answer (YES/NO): YES